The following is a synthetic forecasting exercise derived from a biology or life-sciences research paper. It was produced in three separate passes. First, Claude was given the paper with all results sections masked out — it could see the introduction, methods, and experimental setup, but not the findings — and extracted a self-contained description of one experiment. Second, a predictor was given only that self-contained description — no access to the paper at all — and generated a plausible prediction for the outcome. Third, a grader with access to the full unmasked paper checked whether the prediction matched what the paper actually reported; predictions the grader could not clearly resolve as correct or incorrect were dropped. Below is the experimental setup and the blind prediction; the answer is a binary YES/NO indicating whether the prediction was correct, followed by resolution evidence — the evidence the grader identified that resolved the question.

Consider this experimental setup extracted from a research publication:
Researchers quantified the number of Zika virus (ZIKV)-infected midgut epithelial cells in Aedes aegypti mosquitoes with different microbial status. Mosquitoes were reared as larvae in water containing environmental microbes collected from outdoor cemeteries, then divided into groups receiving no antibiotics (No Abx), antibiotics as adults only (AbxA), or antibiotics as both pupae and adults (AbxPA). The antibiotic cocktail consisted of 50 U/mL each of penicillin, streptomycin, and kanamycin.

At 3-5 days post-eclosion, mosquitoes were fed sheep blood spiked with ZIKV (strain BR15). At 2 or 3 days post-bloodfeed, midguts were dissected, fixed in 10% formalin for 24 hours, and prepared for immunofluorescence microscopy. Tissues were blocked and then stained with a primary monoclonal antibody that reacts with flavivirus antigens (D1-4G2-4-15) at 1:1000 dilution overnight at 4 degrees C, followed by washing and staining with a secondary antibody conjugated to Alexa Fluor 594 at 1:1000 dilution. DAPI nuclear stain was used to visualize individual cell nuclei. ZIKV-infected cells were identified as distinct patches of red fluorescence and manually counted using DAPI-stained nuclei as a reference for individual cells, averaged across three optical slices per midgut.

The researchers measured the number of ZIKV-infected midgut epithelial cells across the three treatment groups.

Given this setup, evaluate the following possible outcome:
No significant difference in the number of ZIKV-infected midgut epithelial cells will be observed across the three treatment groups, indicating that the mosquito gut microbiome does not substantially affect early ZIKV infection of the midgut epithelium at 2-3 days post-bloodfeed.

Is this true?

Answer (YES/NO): NO